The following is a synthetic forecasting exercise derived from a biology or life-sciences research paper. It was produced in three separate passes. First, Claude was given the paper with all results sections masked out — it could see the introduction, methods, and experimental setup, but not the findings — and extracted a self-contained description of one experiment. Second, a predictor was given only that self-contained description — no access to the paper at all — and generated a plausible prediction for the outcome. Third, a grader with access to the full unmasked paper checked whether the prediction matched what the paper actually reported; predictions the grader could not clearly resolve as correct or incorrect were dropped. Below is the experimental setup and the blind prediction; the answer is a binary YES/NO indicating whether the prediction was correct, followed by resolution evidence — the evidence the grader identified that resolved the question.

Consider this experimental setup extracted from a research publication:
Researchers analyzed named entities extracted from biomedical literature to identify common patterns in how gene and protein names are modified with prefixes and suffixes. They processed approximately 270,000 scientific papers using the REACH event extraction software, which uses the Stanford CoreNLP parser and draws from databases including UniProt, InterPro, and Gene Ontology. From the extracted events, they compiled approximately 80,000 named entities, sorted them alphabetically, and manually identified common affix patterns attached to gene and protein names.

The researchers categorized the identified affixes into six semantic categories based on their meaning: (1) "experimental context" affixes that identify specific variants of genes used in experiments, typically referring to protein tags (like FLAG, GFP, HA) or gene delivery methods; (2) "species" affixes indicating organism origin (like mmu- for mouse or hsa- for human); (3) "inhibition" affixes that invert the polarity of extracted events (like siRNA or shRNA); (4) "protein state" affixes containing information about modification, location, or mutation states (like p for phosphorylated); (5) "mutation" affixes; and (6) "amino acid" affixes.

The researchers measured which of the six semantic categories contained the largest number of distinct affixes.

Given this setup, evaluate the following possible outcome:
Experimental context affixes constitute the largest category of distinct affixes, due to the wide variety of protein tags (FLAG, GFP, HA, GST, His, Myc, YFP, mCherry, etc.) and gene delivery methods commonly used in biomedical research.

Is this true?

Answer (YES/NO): YES